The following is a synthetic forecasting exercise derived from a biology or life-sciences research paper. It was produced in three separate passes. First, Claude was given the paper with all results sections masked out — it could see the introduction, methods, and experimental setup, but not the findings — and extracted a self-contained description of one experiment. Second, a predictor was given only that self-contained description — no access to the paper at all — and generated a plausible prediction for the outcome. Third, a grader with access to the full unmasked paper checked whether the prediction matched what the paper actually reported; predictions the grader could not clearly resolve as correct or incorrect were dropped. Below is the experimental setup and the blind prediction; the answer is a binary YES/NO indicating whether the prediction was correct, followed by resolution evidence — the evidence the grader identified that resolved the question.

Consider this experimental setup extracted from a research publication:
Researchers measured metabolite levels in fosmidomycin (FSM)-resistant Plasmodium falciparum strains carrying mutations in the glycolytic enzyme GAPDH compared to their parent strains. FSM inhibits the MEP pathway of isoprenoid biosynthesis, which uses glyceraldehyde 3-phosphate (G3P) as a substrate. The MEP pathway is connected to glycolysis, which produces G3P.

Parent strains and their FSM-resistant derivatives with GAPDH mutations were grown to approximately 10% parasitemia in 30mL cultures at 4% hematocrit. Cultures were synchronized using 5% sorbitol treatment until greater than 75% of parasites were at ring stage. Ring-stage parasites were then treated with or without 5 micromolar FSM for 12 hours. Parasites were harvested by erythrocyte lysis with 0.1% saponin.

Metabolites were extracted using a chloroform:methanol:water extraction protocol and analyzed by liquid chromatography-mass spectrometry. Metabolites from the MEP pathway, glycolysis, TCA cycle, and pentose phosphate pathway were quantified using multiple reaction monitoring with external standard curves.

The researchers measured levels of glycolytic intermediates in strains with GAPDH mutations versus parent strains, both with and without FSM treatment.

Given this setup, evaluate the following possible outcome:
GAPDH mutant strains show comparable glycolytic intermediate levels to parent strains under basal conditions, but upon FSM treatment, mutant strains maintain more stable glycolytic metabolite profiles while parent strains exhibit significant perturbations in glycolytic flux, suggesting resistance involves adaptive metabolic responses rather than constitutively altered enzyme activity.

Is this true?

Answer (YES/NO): YES